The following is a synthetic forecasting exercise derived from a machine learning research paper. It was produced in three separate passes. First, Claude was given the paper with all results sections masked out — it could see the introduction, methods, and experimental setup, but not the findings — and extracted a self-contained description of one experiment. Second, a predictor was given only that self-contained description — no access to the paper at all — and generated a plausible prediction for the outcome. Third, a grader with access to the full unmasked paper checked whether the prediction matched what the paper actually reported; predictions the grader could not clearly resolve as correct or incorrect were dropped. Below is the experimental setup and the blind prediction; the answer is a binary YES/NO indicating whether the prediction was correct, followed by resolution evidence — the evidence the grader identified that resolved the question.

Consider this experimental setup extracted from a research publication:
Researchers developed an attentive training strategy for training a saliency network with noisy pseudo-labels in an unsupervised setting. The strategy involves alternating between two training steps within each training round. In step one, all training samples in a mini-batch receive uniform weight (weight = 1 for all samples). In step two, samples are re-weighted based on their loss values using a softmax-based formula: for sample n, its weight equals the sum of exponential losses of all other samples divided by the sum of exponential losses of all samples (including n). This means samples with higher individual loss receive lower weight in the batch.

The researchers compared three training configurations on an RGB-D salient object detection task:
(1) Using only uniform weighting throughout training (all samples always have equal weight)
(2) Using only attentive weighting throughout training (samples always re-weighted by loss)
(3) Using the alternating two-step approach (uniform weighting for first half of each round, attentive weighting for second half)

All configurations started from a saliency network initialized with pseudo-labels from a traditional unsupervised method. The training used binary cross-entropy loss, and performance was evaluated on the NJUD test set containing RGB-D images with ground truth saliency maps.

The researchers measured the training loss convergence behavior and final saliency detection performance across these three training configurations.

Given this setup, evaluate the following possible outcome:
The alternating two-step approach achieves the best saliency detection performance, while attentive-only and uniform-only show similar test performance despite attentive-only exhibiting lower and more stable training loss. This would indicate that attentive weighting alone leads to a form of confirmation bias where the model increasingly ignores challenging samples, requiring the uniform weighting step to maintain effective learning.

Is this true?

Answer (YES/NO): NO